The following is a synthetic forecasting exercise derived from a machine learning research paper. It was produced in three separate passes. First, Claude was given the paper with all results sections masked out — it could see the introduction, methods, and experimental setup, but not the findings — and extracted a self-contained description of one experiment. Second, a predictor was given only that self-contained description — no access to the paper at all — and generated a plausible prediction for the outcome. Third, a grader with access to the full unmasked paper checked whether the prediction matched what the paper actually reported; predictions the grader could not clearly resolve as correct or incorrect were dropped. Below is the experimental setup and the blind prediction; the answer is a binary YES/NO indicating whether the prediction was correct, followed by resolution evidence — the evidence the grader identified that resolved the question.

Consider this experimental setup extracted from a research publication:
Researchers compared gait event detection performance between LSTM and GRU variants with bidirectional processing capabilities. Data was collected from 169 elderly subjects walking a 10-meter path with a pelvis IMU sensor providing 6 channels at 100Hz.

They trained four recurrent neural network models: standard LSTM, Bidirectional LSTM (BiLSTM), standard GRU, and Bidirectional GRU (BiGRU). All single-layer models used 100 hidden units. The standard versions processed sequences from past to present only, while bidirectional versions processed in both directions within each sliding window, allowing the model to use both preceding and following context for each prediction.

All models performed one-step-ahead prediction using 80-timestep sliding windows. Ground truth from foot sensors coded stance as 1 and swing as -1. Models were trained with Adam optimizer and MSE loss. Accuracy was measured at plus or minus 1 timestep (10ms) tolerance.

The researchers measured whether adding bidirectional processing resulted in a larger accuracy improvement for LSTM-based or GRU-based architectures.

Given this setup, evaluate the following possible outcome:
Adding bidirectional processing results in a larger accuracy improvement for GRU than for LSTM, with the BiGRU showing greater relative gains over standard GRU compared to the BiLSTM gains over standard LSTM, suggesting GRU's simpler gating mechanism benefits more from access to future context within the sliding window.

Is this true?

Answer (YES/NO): YES